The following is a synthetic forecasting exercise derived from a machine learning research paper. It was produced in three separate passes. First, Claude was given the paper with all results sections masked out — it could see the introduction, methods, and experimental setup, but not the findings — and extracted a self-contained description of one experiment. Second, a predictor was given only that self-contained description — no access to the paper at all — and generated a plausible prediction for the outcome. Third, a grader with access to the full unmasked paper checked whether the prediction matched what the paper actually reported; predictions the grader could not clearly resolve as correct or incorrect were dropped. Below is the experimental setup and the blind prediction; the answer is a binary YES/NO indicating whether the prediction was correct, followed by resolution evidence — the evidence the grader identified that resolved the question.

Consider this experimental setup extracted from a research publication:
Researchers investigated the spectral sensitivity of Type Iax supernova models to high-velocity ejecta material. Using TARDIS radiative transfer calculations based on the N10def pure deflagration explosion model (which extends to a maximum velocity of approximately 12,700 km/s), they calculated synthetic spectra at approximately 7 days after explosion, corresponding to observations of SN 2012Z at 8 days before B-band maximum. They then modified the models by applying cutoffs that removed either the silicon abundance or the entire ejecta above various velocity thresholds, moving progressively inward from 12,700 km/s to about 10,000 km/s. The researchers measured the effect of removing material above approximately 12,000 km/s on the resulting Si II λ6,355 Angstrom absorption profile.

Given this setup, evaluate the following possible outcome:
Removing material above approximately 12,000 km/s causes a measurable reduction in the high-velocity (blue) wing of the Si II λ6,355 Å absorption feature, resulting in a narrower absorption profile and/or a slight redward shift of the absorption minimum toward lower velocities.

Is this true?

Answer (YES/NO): NO